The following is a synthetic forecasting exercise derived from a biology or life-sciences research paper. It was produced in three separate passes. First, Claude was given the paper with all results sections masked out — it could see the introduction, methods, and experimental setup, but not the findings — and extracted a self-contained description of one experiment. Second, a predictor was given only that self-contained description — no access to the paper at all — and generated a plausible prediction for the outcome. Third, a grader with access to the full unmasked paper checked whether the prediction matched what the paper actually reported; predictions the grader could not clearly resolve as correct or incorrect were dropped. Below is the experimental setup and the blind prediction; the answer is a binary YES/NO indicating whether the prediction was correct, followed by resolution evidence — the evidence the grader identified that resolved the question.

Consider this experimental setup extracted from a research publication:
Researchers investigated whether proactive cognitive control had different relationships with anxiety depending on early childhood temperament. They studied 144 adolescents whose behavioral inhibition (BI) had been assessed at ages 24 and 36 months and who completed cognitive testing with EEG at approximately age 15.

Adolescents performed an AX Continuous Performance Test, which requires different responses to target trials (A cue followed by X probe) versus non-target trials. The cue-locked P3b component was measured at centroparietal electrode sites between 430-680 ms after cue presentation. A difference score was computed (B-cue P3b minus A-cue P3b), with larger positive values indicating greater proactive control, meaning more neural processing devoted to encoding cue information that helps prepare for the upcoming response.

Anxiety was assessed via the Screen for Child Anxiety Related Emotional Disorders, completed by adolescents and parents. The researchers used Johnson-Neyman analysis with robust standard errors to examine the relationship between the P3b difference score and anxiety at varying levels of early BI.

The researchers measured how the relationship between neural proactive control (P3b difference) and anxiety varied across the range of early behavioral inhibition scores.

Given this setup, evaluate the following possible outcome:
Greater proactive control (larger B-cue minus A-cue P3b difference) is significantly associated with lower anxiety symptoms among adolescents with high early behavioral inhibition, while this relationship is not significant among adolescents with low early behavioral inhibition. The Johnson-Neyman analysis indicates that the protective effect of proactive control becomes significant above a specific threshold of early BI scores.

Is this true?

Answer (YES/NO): NO